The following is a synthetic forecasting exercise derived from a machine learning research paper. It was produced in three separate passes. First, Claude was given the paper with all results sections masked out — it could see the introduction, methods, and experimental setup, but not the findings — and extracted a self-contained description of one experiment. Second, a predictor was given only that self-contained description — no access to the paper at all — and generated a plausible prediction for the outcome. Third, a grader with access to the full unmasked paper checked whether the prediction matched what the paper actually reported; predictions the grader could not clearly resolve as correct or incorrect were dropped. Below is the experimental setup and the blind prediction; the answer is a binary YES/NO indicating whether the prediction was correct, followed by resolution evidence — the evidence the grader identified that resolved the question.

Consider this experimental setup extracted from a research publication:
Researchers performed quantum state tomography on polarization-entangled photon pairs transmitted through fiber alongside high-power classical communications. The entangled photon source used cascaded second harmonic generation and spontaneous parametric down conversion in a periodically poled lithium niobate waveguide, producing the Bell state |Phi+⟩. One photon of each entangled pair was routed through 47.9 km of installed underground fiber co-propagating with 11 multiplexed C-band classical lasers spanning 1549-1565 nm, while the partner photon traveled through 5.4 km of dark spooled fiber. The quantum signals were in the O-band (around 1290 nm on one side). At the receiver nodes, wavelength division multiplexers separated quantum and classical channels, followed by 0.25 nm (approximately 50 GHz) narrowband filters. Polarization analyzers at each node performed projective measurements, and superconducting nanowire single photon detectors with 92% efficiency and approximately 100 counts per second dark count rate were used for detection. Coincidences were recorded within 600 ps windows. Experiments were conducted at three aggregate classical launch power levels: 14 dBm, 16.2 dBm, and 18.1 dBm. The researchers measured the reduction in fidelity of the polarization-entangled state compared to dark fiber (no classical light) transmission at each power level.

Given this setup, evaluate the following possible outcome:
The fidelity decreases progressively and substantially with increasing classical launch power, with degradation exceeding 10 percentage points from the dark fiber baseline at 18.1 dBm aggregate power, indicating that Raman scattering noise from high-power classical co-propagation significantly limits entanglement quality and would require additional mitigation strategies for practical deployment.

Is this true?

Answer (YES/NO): NO